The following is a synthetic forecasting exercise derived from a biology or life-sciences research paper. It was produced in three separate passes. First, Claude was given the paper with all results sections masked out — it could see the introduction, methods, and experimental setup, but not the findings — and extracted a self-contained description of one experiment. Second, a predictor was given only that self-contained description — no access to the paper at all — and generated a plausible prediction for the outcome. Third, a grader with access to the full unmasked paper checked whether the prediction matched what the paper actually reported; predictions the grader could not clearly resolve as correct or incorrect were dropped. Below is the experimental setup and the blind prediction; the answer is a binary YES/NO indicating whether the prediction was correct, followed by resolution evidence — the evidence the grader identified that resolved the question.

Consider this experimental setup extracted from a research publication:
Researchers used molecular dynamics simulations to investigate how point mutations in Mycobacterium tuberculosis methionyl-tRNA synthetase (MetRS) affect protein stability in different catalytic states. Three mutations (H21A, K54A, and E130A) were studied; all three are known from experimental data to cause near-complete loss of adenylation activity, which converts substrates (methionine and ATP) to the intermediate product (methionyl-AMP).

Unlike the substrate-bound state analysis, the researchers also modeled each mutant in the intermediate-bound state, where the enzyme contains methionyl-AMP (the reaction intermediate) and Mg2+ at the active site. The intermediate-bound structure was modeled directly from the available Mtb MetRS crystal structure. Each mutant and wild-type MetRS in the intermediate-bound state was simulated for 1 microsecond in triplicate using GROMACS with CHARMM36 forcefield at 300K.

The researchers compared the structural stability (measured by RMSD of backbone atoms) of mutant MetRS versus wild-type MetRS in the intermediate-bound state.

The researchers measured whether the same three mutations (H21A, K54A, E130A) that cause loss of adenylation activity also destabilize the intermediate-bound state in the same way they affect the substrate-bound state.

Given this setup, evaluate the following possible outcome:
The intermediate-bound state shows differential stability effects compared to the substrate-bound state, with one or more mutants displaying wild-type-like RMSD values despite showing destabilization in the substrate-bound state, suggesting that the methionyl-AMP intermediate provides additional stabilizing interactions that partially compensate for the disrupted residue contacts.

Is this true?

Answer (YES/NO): YES